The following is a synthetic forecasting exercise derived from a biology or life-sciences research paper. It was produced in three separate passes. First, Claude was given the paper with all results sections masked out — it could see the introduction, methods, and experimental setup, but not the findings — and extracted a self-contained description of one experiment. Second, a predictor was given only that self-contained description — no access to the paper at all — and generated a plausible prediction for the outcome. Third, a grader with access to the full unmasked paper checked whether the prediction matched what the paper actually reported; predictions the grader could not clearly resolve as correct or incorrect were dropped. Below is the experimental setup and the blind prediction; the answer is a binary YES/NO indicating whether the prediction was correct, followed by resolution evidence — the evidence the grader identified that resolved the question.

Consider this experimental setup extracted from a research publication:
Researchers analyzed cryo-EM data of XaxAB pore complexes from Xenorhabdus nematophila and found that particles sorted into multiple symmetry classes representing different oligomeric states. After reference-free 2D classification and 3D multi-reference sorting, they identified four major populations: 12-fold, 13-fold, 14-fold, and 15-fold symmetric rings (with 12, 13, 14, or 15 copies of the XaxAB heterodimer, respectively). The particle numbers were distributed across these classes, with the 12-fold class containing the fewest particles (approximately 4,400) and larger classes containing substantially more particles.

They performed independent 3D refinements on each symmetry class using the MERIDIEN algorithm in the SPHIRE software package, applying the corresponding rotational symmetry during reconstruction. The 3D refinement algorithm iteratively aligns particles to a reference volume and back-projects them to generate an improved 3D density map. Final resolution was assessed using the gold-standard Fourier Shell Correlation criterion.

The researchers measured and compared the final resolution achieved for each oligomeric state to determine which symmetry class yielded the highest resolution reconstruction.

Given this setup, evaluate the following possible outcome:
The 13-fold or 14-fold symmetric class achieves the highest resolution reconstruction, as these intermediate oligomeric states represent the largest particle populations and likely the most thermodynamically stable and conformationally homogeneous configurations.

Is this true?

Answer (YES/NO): YES